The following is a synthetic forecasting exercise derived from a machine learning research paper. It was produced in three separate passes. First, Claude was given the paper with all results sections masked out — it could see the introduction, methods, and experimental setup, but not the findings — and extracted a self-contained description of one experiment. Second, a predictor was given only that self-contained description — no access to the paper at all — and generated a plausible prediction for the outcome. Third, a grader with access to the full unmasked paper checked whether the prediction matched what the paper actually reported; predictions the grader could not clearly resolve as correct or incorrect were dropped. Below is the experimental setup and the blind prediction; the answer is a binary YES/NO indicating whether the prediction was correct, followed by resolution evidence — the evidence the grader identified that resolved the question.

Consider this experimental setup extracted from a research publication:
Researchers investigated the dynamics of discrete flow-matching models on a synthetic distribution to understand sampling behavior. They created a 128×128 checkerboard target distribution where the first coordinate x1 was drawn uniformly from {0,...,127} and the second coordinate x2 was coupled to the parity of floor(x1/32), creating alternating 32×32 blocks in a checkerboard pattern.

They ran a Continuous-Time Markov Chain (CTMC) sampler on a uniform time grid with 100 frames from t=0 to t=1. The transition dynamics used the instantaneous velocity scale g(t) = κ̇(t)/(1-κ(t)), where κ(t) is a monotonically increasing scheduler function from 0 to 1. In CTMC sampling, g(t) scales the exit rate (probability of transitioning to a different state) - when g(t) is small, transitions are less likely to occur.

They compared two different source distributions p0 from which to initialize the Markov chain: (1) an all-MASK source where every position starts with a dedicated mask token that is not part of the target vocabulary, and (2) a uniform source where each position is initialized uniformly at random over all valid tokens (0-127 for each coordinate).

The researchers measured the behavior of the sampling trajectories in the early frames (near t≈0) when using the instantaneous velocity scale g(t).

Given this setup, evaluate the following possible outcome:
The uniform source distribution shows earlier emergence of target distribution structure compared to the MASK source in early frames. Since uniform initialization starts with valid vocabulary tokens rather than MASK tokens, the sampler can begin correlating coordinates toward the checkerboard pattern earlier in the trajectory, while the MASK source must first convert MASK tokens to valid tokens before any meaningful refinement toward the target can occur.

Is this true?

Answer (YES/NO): YES